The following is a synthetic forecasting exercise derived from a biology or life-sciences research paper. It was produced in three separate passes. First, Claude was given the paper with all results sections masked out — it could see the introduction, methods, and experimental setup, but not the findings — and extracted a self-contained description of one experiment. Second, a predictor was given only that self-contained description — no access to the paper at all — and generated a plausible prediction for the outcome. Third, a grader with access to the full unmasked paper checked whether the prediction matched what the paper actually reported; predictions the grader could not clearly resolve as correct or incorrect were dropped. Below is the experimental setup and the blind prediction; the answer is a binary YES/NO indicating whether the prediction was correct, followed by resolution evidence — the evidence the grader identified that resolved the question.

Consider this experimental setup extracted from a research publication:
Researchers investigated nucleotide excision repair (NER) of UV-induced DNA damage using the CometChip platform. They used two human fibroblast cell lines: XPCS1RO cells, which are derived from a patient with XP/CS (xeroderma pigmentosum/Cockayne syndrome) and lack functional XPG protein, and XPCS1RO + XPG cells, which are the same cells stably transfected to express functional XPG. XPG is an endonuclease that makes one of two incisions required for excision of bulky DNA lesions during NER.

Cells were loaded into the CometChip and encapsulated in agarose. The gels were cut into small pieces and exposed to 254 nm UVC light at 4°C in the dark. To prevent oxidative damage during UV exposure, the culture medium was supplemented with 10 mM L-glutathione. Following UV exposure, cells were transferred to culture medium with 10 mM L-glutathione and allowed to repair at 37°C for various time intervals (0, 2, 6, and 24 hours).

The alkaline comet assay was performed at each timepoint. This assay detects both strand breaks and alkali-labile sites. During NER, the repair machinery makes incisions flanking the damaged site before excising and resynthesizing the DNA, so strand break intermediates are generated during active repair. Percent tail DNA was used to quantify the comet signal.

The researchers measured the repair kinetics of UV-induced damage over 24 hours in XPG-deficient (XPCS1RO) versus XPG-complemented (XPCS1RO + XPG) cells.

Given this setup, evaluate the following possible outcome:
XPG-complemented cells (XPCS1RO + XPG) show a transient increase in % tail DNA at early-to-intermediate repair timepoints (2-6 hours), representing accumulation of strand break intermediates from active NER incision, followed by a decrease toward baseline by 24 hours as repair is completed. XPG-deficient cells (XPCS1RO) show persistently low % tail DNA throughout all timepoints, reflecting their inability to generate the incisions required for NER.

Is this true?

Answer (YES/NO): NO